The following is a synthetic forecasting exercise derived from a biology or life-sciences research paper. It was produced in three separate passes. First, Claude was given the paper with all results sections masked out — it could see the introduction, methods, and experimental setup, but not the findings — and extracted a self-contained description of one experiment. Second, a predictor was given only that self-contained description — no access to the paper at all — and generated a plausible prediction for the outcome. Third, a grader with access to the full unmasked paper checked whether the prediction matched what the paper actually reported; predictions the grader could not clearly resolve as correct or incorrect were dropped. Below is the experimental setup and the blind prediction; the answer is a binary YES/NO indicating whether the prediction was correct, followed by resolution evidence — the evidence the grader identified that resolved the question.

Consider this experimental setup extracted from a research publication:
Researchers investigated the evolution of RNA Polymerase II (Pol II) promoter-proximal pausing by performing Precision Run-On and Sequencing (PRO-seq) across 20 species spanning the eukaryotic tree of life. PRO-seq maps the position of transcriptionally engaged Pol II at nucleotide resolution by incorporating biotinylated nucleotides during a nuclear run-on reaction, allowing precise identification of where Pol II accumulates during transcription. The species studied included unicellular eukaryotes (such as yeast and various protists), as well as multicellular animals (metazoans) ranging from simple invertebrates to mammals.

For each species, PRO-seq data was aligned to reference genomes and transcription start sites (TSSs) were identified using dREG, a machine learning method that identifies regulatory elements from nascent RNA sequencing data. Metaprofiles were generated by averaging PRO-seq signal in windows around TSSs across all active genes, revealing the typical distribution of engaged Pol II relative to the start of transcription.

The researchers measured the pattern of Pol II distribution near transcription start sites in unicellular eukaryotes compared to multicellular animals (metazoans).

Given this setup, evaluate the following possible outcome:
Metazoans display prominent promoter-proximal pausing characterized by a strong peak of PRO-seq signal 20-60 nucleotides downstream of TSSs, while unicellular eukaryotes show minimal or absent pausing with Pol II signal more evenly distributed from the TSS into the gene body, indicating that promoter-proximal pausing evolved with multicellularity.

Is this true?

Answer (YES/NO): NO